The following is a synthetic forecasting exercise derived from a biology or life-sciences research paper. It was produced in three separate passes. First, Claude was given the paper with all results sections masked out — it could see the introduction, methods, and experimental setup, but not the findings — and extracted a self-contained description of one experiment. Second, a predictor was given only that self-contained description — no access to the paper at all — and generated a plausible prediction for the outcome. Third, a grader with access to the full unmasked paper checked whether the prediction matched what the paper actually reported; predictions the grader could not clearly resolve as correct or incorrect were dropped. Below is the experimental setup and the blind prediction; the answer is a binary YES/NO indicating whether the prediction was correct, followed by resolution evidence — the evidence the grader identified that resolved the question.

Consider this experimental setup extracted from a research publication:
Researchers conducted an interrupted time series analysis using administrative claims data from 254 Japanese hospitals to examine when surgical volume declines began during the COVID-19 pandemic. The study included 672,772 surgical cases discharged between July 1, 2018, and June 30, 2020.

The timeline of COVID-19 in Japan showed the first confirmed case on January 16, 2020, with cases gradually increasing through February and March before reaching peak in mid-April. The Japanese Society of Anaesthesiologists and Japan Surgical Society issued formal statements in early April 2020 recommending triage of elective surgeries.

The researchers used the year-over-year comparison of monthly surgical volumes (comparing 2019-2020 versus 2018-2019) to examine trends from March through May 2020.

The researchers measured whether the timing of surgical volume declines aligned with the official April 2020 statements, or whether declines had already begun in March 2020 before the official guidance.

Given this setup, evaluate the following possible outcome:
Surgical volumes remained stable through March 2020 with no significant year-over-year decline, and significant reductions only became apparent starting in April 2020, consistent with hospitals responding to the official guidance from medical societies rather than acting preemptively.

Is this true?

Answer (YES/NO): YES